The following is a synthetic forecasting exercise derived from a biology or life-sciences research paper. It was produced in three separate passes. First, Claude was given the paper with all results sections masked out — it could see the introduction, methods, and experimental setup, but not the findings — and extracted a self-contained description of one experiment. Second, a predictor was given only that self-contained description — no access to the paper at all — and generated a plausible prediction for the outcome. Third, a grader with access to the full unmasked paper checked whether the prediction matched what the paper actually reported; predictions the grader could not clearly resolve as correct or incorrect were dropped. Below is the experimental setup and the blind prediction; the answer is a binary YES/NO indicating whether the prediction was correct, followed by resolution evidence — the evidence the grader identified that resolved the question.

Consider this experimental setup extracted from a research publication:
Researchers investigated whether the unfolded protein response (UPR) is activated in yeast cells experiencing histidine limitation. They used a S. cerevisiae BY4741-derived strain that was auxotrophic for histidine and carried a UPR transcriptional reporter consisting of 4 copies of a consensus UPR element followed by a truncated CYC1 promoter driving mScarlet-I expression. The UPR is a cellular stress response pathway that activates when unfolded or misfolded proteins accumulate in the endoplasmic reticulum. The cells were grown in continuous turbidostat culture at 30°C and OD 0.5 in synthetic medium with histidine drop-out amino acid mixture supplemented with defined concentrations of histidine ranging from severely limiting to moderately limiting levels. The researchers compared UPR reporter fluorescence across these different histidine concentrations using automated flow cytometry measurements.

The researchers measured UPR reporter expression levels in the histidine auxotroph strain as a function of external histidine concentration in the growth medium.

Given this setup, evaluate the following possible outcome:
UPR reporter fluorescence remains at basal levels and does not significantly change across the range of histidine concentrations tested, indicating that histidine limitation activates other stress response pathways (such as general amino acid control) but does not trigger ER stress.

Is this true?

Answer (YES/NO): NO